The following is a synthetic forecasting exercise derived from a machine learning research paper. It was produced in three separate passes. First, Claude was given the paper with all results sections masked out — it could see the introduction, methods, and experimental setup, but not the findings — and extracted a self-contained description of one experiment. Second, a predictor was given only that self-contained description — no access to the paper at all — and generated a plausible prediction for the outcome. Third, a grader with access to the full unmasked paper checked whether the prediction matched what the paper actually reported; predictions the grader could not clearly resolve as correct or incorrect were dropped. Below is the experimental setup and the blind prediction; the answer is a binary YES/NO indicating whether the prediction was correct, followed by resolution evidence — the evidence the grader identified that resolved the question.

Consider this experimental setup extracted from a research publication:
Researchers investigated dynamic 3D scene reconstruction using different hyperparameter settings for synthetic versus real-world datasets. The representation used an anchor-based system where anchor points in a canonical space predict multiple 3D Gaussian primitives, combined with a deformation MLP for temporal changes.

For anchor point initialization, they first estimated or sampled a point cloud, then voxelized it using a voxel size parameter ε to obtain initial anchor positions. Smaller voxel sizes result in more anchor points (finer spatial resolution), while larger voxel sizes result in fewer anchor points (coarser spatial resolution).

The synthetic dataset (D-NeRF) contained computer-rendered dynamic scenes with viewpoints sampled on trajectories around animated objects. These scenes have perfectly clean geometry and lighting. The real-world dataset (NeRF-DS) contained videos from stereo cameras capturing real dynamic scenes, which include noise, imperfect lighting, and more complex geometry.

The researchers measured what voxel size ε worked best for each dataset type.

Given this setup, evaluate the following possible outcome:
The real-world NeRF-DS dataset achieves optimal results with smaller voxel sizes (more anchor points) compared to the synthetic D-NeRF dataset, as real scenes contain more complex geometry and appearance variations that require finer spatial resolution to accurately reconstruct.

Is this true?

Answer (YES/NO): NO